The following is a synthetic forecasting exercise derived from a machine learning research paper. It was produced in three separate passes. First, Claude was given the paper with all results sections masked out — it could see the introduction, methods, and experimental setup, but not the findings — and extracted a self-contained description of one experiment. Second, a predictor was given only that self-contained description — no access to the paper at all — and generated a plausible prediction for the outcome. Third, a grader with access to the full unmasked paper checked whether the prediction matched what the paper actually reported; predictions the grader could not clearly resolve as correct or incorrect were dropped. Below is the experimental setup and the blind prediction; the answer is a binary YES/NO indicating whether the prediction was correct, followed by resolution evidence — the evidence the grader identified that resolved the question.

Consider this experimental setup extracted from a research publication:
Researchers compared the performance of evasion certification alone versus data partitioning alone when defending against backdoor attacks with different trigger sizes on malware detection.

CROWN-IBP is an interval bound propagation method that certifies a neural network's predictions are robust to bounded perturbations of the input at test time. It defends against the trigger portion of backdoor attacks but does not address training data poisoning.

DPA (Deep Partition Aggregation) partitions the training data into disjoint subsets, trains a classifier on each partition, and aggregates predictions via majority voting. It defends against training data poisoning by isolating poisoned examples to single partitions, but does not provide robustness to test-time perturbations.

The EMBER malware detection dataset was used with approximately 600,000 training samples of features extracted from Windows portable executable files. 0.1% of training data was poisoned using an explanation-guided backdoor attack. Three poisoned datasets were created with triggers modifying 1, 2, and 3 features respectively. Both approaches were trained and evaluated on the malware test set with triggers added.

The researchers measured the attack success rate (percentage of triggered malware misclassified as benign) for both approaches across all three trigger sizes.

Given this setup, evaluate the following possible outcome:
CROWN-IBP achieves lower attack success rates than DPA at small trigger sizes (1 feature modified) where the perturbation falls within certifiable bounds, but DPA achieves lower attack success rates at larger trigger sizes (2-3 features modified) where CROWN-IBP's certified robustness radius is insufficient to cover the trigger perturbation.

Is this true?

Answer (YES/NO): NO